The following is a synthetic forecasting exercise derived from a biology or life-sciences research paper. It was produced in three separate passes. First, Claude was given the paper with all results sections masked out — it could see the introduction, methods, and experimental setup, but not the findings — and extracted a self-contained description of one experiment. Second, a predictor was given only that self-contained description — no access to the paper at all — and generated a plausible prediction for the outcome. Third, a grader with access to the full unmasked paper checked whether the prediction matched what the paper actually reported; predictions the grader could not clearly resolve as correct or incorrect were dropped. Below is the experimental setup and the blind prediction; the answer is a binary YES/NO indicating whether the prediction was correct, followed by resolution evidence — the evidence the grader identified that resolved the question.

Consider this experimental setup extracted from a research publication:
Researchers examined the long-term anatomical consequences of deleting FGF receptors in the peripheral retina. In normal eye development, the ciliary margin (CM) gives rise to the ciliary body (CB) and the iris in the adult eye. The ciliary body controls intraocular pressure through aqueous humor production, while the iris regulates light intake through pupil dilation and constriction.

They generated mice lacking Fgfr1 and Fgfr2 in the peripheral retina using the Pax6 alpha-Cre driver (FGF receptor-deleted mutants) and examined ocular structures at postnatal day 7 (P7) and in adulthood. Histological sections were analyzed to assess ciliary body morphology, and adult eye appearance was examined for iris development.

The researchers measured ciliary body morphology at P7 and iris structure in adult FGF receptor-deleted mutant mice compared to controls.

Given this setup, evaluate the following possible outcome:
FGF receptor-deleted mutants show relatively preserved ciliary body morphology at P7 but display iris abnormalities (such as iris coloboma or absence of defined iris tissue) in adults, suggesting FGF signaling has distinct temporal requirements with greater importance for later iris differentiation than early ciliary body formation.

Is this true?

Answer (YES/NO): NO